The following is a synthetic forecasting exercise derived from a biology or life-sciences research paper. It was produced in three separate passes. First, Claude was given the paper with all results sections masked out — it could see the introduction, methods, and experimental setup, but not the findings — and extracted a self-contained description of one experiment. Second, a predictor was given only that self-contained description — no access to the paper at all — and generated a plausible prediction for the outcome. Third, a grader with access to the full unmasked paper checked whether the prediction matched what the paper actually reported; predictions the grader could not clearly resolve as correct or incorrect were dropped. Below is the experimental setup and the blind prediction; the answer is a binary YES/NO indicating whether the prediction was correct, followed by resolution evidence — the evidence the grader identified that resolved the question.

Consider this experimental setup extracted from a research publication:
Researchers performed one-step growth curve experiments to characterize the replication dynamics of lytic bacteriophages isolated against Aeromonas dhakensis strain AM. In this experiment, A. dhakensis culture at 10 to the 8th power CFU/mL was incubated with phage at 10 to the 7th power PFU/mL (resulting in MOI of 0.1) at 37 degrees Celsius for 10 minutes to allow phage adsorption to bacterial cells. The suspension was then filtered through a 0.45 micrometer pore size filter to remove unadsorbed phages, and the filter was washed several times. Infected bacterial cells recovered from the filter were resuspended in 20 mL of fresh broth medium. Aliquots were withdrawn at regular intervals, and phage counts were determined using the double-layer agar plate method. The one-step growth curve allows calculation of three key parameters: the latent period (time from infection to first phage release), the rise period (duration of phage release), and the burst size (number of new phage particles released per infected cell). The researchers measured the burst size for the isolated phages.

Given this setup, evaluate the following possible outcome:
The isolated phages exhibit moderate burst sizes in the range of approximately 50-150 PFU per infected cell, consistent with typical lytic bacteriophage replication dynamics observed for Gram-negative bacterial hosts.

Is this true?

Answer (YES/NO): NO